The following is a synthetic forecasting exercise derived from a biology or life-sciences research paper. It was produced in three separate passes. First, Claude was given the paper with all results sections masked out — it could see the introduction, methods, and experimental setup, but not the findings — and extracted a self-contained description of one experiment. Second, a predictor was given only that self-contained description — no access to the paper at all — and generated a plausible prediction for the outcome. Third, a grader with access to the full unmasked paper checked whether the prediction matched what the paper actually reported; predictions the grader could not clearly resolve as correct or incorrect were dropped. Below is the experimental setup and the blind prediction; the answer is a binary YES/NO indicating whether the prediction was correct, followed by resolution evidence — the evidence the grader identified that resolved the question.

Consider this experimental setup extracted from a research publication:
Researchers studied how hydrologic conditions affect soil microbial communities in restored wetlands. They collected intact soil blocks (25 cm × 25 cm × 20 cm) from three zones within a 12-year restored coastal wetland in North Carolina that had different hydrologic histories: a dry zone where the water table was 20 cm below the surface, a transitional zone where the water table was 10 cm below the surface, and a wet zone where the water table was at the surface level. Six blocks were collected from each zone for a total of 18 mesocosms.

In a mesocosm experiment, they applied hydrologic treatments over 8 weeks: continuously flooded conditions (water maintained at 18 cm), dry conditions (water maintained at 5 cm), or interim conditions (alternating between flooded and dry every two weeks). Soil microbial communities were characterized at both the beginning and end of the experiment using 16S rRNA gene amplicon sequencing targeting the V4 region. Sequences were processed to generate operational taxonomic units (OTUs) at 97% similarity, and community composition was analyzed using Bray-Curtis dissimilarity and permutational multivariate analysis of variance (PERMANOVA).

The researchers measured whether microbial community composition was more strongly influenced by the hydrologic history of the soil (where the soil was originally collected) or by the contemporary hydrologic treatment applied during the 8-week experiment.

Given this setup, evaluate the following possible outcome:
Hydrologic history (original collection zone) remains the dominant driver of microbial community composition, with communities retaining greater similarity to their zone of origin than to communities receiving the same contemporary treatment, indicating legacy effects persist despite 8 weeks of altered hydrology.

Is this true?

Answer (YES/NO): YES